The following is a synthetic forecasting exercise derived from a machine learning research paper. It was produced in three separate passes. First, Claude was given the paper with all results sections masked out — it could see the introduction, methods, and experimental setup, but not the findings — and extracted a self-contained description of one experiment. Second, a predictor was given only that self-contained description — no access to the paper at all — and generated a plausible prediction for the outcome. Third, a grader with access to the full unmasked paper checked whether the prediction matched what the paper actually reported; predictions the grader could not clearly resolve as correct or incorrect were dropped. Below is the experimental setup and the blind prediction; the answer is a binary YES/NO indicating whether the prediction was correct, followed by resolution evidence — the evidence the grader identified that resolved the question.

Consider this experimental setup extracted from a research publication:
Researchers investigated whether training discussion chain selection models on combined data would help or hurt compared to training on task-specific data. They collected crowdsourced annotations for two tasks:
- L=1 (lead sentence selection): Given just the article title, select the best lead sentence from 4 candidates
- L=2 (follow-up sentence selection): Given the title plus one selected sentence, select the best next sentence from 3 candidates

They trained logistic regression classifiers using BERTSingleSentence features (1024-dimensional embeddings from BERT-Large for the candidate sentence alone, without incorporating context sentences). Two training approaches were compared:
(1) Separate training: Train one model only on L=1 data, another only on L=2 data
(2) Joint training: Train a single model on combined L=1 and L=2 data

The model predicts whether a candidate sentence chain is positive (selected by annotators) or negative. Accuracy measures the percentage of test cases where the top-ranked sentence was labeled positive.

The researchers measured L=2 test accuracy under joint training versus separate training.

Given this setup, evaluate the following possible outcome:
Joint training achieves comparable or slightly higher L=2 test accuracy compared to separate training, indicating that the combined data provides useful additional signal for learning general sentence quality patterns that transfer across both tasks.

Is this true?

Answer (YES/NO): NO